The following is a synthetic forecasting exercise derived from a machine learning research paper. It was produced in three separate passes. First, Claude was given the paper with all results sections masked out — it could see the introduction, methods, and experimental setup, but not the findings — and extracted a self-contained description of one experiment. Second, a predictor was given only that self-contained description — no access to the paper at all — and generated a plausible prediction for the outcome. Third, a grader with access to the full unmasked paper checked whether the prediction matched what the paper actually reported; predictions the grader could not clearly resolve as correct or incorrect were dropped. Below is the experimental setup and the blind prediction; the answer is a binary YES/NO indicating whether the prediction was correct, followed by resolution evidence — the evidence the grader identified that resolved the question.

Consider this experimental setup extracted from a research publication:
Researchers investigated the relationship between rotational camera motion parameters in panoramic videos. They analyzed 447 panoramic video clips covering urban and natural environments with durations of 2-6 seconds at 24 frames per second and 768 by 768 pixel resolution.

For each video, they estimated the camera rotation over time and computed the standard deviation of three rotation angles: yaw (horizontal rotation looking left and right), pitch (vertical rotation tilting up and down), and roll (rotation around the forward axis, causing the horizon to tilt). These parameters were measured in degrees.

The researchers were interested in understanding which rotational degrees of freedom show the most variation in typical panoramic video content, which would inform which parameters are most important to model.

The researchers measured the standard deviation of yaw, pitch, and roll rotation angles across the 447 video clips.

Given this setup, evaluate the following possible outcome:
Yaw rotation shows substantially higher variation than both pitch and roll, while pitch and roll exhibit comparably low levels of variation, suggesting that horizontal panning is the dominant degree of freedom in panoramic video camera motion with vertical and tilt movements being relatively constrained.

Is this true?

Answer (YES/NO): YES